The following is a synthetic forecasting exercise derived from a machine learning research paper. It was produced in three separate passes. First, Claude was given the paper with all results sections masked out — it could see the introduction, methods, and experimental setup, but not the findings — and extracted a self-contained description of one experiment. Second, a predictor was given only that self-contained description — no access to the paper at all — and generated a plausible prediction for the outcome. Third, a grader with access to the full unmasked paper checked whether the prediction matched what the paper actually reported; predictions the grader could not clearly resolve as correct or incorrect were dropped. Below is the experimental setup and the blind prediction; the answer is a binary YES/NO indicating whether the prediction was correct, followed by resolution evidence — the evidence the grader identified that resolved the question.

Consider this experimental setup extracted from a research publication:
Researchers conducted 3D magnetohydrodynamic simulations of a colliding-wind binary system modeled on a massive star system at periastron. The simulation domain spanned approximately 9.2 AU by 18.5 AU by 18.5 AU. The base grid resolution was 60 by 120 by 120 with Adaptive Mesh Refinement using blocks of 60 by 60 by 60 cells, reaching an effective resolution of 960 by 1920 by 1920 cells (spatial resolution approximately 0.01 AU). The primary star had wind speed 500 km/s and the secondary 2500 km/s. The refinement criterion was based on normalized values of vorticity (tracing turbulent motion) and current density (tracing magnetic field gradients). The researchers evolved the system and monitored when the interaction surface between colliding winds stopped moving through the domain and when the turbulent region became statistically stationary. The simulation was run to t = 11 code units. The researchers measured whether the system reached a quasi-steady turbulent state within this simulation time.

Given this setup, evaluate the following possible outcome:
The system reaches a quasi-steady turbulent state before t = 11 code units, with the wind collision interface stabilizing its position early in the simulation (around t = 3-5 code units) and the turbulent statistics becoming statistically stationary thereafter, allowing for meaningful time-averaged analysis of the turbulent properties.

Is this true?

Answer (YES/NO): NO